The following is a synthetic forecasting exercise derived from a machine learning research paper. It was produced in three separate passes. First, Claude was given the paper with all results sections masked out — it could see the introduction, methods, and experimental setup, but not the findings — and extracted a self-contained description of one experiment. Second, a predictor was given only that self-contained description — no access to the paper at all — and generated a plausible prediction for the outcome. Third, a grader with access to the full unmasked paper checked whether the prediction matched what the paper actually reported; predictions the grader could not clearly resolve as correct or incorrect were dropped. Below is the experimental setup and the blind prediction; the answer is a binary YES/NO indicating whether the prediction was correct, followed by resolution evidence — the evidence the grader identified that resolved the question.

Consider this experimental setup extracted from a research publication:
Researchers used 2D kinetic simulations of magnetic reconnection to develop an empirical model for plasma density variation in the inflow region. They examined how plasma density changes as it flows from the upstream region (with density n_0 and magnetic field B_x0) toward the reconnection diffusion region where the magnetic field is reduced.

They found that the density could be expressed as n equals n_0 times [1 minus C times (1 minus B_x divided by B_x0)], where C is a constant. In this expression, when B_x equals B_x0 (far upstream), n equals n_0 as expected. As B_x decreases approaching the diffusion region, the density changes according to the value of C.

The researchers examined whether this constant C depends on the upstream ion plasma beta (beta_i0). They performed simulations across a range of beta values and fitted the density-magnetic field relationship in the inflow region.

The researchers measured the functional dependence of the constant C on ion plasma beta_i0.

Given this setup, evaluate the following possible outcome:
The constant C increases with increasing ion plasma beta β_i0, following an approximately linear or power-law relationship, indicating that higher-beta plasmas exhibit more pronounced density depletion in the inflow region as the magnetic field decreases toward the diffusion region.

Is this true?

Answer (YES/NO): NO